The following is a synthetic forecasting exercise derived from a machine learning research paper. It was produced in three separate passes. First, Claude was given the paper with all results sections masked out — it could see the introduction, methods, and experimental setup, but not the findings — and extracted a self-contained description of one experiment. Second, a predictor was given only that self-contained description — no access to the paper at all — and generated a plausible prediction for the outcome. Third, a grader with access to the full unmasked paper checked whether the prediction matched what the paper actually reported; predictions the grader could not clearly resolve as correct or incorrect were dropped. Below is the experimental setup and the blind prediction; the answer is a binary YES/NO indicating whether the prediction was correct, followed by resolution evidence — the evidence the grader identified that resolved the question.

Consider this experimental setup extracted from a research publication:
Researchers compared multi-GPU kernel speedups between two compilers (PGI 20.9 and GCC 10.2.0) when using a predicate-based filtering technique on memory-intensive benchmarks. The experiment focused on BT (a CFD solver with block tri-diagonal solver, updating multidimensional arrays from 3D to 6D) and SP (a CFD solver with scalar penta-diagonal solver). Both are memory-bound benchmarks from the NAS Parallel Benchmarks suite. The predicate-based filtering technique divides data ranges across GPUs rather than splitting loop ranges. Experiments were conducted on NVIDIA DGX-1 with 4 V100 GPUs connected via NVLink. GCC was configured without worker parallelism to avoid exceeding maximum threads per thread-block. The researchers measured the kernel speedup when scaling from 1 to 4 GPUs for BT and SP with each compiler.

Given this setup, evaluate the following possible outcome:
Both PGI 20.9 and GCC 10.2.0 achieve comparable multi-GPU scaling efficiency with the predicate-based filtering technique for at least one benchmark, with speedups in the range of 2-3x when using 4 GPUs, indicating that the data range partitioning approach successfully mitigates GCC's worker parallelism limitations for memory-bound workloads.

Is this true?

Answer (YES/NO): NO